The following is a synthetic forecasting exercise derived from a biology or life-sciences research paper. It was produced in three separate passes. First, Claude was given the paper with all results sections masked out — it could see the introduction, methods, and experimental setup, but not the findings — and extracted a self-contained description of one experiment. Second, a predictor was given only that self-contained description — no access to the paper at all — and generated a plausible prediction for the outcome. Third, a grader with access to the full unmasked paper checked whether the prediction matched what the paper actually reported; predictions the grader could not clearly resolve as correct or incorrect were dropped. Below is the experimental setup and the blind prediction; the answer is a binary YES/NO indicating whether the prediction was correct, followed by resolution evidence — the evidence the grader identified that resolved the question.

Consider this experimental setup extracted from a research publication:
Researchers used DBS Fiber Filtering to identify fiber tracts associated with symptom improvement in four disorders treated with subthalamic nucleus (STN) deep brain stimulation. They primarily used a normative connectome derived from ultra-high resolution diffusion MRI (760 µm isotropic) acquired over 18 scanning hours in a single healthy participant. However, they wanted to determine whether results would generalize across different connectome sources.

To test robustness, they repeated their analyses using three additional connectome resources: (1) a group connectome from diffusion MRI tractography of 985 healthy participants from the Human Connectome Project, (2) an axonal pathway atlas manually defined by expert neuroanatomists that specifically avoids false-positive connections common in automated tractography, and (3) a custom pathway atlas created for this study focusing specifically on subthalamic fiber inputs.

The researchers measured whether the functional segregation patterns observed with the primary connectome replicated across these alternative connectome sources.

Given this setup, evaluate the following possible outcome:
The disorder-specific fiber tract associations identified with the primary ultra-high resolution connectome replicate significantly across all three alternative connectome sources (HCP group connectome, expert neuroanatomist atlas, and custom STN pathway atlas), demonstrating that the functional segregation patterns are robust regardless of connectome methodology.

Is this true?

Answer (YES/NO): YES